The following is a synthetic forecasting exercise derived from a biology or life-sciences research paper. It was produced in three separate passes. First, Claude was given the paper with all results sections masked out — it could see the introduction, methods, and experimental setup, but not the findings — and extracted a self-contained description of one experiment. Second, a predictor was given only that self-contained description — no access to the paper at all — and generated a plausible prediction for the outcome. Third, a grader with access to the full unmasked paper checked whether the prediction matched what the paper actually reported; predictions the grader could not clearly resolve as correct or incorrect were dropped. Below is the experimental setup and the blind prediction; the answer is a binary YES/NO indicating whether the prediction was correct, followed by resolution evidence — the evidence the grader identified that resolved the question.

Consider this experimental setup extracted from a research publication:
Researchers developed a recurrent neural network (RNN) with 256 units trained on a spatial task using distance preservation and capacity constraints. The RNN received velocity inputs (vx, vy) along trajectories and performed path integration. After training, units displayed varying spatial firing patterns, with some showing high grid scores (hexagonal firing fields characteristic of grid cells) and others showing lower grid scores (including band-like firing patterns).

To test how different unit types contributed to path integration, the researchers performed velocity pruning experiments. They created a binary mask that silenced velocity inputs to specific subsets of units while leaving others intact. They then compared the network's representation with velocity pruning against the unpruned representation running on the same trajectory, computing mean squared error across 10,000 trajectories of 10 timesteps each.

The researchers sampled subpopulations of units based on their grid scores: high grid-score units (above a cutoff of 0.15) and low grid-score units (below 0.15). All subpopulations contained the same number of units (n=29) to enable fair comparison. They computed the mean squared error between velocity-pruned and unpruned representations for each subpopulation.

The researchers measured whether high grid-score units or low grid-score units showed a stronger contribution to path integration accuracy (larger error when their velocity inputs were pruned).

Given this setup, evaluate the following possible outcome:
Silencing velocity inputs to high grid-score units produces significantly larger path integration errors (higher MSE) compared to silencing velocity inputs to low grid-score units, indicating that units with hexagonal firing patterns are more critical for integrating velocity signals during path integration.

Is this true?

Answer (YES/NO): NO